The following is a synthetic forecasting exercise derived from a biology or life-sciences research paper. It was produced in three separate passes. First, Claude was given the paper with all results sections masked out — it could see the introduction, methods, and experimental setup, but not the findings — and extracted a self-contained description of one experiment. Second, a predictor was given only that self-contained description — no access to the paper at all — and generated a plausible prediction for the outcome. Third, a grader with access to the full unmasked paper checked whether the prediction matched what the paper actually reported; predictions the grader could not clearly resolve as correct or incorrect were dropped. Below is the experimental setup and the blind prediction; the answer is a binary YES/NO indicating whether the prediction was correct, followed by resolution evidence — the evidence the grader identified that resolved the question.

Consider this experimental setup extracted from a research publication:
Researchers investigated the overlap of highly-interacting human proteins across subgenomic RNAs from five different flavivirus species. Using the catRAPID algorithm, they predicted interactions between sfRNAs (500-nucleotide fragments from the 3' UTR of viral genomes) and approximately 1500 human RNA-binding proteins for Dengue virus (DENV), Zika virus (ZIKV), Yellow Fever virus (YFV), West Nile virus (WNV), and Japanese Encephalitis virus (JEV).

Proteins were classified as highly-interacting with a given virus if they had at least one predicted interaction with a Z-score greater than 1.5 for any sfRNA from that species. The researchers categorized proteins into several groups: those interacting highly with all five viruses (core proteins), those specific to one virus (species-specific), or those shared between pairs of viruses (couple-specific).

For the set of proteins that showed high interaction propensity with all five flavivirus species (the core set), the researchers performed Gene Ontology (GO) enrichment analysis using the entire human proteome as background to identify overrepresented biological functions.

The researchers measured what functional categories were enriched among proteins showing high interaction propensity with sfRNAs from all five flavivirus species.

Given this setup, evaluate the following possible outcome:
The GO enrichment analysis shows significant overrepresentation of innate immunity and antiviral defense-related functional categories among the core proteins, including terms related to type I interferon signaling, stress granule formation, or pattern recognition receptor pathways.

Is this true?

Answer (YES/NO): NO